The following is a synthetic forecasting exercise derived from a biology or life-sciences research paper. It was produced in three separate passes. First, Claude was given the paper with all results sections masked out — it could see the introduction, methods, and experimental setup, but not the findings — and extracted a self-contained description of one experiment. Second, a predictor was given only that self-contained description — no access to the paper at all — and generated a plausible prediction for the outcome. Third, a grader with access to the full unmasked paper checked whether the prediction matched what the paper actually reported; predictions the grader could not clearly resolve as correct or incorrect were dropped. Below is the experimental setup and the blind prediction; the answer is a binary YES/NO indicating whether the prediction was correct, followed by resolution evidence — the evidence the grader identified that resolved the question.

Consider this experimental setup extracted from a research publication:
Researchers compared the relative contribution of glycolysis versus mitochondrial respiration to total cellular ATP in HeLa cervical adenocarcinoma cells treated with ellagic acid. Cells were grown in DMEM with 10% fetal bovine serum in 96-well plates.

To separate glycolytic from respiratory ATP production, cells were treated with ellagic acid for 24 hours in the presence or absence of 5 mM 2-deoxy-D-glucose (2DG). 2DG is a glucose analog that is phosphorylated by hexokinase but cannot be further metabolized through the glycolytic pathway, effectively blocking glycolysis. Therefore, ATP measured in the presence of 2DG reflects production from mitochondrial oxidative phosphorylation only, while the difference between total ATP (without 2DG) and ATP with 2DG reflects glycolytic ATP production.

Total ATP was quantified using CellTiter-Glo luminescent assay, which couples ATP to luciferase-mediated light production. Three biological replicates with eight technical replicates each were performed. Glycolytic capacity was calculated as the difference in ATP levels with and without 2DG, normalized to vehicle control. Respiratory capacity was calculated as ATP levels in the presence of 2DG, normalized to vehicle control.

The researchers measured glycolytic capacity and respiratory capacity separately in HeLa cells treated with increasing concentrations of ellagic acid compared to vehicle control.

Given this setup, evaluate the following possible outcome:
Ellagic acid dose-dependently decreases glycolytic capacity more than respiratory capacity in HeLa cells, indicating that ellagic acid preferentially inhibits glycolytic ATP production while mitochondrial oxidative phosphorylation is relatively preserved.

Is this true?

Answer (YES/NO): NO